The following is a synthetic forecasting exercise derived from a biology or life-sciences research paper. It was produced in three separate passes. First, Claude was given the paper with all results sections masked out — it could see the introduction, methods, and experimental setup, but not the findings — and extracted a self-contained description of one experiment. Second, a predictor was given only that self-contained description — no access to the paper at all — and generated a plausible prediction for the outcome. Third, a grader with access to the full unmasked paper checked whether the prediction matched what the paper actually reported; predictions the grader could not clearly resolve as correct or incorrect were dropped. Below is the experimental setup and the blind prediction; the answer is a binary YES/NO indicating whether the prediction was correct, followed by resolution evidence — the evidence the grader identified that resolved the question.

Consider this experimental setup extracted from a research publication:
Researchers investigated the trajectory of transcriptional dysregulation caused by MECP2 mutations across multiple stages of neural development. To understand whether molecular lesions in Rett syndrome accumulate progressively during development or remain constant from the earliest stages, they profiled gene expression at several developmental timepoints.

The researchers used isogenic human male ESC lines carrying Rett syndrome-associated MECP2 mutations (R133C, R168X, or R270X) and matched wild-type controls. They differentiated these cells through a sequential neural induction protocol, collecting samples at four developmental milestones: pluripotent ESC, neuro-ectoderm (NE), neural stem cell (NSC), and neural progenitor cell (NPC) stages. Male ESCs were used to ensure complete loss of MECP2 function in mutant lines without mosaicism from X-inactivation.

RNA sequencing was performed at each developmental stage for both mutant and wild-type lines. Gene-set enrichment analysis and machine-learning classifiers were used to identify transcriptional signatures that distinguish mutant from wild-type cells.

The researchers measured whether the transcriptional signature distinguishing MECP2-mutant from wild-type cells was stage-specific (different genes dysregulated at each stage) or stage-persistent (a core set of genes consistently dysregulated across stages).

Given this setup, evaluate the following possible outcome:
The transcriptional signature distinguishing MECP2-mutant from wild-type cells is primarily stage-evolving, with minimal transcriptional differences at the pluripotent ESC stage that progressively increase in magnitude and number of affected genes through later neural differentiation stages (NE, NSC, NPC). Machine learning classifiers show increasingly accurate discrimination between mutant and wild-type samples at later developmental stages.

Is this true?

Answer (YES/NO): NO